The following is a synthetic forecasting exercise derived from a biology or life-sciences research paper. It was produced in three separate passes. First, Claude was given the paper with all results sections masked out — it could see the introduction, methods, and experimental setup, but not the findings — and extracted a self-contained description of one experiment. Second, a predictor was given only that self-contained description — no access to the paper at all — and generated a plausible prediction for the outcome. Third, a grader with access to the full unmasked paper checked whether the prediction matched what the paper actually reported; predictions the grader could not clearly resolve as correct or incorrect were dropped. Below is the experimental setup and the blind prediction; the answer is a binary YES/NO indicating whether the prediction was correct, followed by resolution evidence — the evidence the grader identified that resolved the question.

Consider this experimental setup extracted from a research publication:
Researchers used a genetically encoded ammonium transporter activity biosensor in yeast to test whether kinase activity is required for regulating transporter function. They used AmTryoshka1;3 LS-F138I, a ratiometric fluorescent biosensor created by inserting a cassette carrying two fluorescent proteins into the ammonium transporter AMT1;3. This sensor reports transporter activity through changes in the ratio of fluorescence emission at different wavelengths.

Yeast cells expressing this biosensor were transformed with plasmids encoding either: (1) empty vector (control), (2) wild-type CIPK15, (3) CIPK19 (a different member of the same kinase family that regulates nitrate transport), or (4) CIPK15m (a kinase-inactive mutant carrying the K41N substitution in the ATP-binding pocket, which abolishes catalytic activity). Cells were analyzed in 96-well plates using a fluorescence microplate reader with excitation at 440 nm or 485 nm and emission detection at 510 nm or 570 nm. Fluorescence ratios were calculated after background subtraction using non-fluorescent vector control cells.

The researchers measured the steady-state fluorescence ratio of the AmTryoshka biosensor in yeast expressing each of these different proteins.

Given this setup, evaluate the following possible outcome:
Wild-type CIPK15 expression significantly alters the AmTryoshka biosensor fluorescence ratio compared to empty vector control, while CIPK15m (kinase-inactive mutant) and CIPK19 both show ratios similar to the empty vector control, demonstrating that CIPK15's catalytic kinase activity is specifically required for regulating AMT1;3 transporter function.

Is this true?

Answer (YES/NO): YES